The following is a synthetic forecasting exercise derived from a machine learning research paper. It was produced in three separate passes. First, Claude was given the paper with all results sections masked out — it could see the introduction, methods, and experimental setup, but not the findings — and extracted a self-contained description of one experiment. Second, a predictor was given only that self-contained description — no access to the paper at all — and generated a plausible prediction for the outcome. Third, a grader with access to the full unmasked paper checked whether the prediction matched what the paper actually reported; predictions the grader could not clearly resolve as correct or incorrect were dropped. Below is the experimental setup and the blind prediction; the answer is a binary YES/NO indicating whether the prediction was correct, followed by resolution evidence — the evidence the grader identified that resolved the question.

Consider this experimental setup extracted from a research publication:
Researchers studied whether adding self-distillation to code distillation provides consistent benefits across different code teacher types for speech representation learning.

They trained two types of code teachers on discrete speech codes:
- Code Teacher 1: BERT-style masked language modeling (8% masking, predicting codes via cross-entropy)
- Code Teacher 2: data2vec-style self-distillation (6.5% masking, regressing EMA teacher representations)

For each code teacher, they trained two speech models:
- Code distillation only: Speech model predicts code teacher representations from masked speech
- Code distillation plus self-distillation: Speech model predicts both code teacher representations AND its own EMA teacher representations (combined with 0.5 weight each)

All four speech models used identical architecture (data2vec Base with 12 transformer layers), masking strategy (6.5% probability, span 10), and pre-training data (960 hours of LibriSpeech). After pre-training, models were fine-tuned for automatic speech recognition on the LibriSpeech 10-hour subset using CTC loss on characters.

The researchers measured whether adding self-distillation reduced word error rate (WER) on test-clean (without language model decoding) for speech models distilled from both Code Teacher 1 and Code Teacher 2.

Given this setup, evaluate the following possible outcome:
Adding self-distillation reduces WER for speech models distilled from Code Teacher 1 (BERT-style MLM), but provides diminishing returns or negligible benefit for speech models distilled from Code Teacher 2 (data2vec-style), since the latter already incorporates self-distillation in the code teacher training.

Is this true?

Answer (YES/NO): NO